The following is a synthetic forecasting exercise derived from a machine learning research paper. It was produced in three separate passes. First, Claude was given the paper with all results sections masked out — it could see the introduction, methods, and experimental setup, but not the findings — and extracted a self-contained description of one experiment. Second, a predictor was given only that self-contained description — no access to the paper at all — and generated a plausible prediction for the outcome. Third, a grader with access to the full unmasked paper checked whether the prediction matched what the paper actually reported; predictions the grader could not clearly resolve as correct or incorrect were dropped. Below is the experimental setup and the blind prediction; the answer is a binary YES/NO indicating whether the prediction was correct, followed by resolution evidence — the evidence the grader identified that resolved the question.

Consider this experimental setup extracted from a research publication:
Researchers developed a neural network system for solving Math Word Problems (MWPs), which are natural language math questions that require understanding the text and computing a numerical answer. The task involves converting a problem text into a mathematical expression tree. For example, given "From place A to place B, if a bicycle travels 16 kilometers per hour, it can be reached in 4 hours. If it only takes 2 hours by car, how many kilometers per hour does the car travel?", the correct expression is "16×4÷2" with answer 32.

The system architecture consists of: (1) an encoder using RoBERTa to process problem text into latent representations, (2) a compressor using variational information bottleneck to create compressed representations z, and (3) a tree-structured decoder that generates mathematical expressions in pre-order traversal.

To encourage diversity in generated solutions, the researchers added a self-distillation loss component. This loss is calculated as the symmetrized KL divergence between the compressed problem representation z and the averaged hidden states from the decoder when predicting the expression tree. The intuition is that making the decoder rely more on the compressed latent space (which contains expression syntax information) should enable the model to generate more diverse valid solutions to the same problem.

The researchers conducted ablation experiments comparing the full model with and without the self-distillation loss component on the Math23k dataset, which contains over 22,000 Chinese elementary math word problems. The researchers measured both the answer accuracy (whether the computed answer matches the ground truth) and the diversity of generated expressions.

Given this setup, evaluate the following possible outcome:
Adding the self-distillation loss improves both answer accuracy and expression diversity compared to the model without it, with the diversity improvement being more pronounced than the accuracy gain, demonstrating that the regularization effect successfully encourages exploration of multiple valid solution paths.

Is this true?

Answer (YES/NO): NO